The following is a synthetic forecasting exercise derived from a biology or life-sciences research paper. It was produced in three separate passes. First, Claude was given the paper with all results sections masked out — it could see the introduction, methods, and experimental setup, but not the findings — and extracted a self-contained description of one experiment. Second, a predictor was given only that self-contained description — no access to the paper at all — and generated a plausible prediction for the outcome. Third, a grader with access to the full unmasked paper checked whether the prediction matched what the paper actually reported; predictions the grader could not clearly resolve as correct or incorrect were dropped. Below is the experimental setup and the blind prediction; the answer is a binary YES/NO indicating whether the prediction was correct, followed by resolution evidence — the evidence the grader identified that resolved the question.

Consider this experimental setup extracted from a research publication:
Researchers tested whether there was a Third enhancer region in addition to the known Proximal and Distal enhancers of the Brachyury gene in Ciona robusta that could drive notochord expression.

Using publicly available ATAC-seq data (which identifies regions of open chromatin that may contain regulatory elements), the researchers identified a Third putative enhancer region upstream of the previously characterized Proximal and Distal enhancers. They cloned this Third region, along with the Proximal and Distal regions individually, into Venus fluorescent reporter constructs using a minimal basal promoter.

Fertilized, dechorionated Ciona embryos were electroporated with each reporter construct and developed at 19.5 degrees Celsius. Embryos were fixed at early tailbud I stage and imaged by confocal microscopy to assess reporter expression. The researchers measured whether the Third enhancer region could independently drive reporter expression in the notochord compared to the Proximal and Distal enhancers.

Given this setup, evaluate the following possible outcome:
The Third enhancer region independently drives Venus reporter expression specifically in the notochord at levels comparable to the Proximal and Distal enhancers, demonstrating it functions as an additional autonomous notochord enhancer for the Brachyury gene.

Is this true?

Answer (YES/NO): NO